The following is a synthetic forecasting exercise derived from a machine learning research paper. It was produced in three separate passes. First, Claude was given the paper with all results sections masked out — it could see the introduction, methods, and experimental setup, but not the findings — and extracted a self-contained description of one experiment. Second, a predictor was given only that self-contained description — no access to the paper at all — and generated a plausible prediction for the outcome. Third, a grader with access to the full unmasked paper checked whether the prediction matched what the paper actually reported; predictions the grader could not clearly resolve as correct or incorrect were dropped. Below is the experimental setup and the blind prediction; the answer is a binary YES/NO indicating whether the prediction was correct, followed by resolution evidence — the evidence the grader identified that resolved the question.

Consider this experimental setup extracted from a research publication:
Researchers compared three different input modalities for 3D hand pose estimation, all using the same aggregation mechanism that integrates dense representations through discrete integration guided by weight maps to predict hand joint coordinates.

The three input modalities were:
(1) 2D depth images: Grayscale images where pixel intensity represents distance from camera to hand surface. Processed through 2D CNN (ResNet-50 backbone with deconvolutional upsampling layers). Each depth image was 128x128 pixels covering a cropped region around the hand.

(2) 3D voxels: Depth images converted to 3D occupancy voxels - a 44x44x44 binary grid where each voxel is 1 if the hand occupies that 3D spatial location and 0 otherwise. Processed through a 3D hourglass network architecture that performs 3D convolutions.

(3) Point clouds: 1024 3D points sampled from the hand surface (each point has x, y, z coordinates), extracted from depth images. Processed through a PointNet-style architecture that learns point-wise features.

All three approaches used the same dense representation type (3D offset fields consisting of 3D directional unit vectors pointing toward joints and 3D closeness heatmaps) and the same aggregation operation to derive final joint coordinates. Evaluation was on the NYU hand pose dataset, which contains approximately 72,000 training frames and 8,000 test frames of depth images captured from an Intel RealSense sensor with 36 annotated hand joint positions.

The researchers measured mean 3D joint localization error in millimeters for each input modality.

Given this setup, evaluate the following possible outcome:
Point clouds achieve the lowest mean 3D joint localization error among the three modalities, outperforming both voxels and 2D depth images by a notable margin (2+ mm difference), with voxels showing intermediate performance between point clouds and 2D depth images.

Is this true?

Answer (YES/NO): NO